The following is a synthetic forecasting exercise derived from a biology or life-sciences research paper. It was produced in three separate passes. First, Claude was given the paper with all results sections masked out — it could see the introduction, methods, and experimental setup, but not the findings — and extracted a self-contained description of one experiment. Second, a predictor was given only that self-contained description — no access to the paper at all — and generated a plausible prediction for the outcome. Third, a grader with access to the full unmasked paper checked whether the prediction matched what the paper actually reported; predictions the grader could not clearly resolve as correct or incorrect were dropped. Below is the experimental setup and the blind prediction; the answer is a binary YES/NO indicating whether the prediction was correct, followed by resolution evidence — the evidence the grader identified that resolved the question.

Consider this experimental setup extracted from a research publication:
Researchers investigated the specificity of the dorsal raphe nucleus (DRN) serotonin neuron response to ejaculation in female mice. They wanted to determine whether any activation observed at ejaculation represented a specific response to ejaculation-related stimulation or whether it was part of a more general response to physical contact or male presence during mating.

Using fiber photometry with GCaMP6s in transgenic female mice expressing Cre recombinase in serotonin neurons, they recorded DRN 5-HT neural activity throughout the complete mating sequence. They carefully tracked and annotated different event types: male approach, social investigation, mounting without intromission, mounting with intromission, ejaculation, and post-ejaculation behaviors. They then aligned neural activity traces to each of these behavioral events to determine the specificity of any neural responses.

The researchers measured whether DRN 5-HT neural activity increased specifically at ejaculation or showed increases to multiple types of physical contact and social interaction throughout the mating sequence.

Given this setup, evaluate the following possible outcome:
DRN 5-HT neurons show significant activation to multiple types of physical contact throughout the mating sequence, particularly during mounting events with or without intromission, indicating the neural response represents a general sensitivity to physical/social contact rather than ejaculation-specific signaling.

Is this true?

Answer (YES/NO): NO